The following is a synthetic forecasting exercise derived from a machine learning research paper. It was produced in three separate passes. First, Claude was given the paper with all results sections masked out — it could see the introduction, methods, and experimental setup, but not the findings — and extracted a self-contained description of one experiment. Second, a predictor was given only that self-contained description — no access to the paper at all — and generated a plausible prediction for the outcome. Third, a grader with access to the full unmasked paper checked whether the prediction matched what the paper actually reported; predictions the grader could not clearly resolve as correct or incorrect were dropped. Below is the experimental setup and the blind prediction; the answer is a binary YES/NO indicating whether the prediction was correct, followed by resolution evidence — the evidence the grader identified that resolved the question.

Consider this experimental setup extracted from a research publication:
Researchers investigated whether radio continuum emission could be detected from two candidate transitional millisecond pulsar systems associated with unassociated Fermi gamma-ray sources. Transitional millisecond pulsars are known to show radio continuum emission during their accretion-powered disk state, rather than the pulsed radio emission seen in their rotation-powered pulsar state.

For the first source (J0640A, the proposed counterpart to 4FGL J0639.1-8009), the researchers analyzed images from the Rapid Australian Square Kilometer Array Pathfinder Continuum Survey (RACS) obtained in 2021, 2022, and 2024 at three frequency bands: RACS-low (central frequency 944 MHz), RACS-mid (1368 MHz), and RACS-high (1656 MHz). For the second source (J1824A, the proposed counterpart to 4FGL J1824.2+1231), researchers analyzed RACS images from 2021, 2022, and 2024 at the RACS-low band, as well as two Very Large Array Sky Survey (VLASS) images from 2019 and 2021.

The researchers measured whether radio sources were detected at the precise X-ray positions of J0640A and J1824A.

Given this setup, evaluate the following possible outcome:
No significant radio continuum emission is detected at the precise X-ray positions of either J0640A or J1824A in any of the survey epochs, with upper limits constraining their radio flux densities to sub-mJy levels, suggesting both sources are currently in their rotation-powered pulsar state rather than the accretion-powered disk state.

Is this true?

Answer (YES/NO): NO